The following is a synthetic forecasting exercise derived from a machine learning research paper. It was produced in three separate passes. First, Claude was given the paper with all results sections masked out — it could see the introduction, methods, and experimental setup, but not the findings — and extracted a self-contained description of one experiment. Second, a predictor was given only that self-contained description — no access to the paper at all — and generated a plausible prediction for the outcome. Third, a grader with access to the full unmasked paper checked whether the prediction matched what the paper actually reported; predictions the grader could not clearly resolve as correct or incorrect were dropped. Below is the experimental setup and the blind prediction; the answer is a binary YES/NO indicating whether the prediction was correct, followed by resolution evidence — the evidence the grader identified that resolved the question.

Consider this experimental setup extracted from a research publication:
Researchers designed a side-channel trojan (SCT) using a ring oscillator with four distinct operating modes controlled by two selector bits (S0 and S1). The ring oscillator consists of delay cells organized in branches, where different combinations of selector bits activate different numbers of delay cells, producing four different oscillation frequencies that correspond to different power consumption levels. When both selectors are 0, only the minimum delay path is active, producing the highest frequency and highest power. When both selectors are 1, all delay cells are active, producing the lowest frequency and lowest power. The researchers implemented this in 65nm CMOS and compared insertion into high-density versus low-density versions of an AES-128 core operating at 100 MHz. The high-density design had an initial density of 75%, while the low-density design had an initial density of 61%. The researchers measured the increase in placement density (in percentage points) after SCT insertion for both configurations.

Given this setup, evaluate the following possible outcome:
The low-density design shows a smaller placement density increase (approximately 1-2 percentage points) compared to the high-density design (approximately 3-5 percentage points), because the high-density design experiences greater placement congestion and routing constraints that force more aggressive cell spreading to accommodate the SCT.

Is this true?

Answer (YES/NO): NO